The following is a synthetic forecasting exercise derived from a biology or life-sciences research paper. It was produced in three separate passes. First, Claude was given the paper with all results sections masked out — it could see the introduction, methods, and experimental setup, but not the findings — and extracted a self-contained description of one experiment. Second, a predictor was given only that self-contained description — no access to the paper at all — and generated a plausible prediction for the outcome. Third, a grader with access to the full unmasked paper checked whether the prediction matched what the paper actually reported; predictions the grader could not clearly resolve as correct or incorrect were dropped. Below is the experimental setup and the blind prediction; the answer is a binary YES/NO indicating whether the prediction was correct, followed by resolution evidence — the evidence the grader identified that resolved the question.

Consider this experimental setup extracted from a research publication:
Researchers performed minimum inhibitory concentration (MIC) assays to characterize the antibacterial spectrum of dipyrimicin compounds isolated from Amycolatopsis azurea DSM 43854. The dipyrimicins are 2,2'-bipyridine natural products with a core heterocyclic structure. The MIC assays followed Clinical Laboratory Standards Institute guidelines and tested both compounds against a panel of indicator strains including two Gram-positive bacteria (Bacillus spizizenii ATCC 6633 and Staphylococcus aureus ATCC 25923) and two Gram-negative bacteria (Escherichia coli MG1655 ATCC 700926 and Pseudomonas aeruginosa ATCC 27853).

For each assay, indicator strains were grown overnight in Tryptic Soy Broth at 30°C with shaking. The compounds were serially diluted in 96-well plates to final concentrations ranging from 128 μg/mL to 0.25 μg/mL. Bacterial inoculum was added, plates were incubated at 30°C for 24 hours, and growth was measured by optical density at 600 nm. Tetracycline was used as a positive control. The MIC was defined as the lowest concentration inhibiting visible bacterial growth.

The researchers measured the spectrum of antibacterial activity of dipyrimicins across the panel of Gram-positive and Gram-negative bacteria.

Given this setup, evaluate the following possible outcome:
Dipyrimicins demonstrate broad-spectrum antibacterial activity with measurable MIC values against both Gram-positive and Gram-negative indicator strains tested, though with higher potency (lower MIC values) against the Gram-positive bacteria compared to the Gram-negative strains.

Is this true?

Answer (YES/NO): NO